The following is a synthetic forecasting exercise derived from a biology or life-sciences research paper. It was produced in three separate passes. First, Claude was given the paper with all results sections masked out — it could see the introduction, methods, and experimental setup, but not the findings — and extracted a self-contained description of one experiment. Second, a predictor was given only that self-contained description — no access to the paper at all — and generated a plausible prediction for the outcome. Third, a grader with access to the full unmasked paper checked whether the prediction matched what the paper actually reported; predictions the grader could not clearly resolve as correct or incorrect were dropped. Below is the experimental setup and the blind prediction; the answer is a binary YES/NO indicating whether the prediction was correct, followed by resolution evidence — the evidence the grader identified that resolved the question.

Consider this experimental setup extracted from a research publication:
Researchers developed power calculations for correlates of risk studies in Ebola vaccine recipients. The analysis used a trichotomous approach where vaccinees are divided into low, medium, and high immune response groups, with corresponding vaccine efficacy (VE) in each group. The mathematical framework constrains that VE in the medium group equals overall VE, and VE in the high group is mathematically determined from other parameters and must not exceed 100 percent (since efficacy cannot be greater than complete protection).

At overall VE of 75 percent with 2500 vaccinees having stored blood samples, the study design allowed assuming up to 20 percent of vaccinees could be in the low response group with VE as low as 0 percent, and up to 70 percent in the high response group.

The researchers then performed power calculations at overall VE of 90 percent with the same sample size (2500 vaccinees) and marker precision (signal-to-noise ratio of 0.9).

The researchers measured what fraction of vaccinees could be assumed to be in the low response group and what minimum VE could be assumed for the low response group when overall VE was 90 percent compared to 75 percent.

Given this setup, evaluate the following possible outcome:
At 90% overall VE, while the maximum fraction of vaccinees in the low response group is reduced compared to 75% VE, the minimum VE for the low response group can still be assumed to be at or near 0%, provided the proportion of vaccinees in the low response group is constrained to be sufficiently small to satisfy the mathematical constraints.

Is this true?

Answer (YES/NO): NO